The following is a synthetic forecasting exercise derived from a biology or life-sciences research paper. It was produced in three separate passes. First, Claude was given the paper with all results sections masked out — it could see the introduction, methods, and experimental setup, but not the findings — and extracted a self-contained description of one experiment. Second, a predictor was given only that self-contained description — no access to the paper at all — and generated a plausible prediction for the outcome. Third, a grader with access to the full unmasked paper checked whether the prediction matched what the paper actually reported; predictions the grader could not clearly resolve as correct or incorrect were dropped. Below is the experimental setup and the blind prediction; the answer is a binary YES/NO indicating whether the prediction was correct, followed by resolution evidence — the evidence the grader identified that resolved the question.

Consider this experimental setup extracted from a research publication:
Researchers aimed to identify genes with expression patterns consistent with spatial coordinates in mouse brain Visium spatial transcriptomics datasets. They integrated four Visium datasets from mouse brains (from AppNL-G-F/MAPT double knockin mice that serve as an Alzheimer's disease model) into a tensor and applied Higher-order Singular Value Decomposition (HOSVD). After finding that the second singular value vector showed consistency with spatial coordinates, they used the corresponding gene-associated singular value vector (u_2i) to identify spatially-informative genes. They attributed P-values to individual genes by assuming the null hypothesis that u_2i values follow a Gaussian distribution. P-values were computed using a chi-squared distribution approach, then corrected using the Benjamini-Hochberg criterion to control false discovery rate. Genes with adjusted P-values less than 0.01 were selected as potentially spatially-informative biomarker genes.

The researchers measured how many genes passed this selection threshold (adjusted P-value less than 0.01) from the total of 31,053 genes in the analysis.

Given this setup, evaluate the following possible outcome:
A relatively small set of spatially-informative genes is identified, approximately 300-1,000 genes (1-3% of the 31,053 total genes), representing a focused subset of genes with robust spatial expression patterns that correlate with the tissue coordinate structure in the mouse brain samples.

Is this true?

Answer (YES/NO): NO